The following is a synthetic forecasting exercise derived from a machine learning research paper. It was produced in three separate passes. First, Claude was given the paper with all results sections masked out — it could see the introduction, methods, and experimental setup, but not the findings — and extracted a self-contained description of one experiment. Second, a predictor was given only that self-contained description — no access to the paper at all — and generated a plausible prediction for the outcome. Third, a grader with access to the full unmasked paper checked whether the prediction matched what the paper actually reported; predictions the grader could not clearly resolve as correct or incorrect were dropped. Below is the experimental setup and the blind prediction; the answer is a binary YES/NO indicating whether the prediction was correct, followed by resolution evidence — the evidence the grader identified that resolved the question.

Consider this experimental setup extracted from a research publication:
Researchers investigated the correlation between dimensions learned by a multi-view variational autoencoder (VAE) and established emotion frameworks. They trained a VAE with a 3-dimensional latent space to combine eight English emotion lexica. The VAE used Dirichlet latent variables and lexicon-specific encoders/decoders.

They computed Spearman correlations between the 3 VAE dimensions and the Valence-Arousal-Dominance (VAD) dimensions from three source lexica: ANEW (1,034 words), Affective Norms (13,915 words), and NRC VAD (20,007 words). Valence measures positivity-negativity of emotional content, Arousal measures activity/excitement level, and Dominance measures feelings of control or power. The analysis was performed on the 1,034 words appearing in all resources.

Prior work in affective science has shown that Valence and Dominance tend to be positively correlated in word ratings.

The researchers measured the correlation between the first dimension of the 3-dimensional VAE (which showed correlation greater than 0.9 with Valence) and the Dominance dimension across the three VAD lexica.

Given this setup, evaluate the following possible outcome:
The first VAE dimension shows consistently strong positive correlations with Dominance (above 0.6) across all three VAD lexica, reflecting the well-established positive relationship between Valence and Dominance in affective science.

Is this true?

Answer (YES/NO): NO